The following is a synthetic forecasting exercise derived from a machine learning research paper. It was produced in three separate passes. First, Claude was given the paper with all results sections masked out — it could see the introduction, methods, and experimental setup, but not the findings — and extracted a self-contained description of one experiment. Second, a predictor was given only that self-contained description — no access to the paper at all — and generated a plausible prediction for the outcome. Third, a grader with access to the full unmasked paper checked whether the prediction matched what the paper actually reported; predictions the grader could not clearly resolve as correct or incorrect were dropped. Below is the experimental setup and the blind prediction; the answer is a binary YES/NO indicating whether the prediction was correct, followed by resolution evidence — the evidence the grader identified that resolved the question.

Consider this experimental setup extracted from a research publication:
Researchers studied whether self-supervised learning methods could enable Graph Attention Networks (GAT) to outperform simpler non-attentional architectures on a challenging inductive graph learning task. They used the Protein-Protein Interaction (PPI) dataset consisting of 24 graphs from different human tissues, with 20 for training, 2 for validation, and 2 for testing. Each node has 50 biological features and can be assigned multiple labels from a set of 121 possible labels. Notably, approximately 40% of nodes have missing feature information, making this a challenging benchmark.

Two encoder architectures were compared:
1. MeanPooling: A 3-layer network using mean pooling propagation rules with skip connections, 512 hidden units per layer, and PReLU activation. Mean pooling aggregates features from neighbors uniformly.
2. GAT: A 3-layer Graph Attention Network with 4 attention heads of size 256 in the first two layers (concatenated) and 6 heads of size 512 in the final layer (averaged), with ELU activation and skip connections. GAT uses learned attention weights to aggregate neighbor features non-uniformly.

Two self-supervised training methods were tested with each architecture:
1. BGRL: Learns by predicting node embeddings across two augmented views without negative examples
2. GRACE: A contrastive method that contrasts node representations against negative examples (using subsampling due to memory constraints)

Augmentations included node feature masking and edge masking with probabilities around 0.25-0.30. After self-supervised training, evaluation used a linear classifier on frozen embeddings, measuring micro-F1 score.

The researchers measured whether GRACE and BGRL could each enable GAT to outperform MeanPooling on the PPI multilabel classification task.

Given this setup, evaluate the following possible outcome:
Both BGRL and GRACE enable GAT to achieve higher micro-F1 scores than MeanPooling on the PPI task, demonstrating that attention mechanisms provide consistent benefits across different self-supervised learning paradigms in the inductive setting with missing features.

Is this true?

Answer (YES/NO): NO